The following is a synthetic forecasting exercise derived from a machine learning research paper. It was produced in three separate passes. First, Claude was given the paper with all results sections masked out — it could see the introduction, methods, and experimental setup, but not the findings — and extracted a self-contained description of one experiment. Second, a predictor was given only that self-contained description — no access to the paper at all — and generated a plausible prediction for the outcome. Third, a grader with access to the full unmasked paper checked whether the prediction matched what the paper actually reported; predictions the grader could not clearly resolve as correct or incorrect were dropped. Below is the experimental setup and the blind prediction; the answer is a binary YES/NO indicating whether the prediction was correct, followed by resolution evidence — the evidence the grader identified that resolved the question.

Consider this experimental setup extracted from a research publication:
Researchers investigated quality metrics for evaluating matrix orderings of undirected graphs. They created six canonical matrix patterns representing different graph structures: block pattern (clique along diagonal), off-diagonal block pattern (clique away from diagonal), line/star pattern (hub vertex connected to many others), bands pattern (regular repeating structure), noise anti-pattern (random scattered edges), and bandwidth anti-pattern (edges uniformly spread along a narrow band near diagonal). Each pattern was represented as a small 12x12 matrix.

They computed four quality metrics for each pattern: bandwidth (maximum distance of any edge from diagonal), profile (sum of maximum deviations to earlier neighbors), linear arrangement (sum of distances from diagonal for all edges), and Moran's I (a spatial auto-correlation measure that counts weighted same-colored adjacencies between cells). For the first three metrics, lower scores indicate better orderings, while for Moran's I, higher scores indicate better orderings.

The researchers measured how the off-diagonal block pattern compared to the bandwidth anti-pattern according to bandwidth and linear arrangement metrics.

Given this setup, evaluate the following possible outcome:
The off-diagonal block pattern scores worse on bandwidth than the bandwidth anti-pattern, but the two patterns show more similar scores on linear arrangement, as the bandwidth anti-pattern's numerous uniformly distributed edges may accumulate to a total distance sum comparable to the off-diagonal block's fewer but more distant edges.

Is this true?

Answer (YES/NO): NO